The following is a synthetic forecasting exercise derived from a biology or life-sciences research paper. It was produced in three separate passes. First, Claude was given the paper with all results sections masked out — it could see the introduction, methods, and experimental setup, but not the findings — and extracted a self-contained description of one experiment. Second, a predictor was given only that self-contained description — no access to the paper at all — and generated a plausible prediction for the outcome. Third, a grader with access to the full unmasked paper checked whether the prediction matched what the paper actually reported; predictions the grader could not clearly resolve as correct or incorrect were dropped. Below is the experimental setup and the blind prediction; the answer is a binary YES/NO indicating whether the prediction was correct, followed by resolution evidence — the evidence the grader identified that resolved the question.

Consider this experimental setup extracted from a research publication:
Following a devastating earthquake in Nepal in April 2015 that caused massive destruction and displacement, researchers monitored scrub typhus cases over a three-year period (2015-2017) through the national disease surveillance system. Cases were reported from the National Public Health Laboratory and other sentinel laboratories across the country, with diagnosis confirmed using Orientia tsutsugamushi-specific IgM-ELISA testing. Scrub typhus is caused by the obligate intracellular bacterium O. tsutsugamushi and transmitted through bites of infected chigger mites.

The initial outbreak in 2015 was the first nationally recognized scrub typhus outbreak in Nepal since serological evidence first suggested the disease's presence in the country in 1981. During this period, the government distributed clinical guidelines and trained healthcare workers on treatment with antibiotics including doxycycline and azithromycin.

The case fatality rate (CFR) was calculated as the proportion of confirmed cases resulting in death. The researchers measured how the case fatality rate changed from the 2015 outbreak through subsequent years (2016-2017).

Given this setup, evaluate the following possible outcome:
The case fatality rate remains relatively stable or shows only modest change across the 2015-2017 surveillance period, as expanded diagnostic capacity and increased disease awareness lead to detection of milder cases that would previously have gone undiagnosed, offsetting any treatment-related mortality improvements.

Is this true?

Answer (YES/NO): NO